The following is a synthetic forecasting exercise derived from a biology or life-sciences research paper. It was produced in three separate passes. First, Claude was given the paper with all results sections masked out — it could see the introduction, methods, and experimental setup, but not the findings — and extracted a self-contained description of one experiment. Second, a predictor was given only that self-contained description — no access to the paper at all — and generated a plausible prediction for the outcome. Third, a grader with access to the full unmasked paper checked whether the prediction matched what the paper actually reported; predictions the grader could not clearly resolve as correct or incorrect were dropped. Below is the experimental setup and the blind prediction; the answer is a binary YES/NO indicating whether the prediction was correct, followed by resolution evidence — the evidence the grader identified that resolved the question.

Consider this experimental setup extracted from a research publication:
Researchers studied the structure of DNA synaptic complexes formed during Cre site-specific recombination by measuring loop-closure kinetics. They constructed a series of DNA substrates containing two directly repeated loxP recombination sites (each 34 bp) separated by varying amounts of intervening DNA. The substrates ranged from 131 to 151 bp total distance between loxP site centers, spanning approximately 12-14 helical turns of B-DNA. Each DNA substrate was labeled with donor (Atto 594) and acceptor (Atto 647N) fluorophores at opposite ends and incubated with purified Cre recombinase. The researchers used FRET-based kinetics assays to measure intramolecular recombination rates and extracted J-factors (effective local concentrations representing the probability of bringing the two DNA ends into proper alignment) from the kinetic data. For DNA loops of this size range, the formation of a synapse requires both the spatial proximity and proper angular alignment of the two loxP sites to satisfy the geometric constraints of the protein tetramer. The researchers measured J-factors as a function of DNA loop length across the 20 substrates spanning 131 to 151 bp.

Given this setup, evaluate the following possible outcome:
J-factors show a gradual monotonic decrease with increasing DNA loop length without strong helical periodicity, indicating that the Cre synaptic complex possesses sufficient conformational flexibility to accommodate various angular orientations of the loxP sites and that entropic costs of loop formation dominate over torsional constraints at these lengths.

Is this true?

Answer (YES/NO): NO